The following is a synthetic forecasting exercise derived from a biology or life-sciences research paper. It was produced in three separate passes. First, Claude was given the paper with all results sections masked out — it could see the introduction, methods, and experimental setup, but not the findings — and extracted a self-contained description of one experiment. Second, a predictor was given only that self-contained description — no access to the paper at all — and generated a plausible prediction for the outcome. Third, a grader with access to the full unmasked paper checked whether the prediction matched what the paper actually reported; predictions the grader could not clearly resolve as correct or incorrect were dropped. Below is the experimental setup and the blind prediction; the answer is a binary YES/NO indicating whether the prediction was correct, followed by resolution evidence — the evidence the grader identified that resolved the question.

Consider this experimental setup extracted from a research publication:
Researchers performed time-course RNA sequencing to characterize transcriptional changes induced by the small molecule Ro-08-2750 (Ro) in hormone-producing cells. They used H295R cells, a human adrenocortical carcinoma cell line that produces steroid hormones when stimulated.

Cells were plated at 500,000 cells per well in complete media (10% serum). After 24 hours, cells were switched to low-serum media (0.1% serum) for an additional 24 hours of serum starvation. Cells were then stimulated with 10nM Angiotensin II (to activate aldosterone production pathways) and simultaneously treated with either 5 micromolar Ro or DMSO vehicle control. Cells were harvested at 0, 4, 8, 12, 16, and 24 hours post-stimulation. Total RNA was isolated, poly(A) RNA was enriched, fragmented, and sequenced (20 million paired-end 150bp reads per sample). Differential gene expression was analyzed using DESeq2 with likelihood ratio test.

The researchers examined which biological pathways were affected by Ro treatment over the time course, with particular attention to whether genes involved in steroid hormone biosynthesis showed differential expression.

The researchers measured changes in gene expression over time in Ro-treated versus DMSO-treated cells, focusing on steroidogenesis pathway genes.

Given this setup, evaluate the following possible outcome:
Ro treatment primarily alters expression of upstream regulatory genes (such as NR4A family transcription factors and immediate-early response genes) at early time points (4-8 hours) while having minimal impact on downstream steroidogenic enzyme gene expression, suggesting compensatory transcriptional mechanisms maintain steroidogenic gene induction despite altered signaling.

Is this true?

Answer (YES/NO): NO